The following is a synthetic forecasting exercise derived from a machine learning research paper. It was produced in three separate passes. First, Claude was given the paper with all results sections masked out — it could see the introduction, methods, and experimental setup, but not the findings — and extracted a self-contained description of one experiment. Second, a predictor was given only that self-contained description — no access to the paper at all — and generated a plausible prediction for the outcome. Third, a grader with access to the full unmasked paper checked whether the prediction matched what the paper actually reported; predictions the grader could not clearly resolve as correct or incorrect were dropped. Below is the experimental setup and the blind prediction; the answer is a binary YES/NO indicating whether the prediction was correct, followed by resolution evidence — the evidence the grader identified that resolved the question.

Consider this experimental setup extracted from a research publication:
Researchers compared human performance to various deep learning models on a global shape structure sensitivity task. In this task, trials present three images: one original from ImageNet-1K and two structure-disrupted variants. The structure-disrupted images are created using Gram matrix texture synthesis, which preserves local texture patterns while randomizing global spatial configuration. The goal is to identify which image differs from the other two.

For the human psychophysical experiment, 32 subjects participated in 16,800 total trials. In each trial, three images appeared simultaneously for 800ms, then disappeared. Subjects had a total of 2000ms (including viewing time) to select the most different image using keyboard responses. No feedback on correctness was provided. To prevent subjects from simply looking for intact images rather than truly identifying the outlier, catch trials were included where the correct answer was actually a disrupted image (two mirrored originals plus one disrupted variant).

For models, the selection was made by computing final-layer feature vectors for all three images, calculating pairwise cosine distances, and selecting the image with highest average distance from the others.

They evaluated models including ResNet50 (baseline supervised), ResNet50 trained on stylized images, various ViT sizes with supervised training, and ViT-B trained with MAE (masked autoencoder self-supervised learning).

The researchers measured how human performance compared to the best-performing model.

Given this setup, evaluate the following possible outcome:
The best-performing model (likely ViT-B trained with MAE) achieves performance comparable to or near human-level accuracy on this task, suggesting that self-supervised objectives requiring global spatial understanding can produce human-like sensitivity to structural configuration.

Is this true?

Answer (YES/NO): NO